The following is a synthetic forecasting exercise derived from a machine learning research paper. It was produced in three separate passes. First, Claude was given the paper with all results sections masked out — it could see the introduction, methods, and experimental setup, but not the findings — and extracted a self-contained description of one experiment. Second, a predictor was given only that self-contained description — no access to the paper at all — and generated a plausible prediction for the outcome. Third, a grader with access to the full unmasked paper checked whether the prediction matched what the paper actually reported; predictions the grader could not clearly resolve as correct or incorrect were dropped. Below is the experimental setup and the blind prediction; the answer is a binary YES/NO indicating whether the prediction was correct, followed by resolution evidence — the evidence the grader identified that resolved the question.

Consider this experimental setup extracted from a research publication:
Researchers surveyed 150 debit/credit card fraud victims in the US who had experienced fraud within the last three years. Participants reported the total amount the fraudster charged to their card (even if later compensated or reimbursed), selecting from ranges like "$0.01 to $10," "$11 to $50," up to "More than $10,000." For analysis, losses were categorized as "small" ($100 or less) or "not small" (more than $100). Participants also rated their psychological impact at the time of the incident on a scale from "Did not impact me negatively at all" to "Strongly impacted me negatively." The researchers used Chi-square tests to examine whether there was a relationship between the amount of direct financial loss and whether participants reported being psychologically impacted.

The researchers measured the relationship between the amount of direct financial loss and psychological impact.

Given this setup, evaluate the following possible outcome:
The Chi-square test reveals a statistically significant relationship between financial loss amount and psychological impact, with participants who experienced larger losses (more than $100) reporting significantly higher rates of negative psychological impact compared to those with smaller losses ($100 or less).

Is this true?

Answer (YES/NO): NO